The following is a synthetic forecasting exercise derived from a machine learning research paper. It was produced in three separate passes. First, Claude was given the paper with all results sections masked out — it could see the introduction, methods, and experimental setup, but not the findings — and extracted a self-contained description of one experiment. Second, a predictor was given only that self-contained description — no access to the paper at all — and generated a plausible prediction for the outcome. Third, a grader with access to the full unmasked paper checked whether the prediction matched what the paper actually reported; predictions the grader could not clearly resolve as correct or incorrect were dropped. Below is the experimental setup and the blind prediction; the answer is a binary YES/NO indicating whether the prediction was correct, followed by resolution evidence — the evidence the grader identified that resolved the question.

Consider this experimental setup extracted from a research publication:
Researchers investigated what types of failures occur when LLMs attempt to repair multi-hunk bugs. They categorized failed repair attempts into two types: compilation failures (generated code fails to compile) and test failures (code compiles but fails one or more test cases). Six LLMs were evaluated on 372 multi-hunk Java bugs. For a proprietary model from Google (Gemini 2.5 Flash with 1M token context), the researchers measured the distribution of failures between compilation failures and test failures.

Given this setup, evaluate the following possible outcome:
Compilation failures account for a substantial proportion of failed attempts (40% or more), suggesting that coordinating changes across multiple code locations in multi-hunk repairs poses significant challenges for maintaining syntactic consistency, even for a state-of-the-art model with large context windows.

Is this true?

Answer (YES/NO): YES